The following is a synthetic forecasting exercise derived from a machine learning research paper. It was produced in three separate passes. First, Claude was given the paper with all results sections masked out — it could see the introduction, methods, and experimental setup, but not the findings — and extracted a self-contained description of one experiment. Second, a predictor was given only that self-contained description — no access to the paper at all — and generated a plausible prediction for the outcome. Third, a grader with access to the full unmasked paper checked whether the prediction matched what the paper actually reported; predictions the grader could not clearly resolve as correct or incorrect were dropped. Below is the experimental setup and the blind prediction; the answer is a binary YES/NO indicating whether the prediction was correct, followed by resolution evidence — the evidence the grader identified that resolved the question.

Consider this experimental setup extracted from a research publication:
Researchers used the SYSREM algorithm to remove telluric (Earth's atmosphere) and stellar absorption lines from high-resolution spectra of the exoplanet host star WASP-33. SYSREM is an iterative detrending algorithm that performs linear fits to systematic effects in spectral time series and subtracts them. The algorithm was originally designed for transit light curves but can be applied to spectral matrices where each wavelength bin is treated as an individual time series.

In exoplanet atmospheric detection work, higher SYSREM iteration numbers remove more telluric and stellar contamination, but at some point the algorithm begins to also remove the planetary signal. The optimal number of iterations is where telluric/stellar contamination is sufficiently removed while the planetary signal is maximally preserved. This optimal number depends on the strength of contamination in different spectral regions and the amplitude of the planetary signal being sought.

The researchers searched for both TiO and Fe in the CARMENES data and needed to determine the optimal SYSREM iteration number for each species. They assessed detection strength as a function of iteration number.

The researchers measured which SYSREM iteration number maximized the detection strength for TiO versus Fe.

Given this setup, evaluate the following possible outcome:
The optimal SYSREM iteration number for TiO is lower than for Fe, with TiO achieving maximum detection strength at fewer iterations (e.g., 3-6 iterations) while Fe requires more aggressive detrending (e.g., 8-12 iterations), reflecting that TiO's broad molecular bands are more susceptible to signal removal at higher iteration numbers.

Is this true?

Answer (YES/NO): NO